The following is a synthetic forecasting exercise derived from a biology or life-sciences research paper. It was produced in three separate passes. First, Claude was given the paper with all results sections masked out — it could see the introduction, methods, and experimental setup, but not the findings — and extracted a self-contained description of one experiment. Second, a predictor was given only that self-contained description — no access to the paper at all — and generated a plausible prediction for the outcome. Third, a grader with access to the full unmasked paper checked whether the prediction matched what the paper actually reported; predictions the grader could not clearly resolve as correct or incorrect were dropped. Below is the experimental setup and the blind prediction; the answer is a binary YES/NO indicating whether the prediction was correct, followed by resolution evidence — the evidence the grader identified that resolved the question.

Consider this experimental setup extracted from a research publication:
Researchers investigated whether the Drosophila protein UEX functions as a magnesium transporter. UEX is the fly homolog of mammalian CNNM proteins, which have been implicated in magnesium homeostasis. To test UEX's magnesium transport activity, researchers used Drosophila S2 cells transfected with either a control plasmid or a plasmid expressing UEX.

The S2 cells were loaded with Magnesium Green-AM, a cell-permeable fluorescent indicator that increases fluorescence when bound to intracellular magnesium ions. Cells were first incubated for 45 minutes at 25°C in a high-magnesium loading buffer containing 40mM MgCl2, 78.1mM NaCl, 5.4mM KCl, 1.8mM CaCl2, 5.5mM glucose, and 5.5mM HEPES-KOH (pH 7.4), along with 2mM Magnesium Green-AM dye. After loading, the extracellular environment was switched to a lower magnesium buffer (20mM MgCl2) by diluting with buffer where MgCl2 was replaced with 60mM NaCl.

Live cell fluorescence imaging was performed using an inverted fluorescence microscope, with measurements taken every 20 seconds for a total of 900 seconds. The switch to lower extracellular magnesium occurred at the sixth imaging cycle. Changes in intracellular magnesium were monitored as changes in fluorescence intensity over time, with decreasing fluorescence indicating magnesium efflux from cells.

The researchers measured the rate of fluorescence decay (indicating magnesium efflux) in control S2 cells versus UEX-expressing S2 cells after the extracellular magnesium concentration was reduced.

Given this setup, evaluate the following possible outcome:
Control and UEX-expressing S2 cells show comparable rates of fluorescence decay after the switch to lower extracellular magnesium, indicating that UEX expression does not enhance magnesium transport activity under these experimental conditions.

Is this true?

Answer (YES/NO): NO